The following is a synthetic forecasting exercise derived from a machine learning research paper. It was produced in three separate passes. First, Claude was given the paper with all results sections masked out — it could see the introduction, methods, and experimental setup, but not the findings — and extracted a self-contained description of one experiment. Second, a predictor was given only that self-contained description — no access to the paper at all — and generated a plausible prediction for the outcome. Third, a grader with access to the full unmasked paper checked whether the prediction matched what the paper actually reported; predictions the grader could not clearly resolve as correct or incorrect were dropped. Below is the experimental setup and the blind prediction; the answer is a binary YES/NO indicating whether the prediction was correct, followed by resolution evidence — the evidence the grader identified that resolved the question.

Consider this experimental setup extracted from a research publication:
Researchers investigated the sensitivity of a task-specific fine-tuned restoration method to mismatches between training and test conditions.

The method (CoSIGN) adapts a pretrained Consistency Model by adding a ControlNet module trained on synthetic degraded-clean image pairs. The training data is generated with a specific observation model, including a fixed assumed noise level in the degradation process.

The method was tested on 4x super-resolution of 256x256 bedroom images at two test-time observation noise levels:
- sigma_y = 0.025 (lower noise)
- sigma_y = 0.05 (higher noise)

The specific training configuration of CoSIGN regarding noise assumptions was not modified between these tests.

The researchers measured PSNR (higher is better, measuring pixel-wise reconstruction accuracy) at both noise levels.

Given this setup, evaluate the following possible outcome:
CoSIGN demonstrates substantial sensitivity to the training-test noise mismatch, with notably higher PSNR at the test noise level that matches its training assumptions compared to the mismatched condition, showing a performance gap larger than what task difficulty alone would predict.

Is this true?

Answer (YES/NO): YES